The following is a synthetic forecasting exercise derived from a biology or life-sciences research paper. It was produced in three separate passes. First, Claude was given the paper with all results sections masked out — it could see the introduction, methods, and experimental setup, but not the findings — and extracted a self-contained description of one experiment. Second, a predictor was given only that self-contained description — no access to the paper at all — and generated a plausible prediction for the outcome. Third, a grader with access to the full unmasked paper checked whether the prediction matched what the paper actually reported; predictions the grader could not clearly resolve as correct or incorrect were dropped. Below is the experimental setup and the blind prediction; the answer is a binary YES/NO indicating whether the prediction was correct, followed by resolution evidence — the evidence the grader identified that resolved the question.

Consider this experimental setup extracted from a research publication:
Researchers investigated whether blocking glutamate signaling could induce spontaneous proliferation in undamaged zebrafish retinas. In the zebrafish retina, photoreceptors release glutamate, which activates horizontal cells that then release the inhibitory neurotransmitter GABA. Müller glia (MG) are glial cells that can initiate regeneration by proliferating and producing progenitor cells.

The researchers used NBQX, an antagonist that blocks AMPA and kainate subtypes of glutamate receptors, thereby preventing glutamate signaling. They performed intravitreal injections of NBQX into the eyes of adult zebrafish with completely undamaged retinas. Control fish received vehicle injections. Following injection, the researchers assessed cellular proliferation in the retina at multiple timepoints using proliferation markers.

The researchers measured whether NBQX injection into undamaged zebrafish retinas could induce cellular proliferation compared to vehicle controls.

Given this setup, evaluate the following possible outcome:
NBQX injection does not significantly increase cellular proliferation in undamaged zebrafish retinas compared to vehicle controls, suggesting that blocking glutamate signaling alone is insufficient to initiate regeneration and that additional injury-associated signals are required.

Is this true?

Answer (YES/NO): NO